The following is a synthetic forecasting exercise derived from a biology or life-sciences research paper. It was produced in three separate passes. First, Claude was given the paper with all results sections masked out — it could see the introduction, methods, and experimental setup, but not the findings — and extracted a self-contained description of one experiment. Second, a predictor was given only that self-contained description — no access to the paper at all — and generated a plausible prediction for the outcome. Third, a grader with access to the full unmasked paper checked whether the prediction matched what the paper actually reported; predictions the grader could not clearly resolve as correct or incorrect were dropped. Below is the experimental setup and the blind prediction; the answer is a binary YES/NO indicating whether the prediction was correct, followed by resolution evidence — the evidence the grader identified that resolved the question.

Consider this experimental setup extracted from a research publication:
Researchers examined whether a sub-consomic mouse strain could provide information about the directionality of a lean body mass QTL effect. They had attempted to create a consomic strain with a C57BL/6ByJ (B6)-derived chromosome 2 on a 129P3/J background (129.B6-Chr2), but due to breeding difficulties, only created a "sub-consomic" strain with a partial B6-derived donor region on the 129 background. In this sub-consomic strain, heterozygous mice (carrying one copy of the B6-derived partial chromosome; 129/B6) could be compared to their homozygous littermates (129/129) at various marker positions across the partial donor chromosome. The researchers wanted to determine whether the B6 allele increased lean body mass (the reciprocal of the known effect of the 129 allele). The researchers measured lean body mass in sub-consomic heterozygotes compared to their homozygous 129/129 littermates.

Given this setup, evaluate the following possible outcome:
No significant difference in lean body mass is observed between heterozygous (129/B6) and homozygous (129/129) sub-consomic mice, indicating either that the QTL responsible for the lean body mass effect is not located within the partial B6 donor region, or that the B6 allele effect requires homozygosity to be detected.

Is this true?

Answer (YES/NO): NO